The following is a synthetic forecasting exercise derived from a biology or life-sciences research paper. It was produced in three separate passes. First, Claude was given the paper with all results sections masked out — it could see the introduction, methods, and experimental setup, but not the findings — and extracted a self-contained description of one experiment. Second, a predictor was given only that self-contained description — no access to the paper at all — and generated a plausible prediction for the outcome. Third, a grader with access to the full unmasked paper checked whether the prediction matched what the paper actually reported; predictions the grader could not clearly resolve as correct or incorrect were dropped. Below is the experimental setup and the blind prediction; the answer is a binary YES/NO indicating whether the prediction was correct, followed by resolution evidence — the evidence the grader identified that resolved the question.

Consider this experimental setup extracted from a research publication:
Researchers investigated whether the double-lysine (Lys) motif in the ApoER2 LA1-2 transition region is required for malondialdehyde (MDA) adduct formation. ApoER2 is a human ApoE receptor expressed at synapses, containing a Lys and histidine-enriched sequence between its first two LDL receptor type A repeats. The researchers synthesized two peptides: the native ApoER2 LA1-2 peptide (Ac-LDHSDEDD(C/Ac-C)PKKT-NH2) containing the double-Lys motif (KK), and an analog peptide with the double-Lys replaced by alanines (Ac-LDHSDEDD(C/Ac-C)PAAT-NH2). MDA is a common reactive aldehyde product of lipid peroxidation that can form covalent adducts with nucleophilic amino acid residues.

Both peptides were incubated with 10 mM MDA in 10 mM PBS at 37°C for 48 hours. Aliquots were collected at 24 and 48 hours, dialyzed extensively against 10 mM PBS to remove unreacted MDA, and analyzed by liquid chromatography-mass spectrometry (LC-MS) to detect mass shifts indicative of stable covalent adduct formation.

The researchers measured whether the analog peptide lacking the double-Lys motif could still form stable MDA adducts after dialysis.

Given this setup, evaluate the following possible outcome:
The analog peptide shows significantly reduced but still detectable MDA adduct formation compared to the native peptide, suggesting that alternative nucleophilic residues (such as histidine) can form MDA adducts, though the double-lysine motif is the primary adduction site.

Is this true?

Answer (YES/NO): NO